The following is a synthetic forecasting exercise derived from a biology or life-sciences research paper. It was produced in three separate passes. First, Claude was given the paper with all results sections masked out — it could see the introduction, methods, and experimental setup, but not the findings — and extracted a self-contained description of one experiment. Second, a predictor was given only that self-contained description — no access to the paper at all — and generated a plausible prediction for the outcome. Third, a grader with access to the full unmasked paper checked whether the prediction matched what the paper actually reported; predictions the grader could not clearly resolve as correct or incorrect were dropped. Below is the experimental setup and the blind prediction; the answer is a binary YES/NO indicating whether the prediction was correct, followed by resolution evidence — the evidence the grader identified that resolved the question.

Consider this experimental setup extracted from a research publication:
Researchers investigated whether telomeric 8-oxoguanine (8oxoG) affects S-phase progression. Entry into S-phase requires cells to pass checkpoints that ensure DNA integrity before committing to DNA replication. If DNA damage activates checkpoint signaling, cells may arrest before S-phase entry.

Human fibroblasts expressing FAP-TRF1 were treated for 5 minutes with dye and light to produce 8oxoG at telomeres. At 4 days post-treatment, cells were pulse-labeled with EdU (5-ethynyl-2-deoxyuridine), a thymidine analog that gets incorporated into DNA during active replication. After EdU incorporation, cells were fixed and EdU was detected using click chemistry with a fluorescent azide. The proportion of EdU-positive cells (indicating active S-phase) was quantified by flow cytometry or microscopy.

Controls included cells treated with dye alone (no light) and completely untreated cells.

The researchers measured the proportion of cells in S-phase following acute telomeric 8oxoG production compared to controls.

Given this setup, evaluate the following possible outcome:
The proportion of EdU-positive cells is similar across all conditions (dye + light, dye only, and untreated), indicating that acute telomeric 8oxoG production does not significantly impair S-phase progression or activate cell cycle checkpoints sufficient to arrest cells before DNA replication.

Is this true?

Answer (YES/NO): NO